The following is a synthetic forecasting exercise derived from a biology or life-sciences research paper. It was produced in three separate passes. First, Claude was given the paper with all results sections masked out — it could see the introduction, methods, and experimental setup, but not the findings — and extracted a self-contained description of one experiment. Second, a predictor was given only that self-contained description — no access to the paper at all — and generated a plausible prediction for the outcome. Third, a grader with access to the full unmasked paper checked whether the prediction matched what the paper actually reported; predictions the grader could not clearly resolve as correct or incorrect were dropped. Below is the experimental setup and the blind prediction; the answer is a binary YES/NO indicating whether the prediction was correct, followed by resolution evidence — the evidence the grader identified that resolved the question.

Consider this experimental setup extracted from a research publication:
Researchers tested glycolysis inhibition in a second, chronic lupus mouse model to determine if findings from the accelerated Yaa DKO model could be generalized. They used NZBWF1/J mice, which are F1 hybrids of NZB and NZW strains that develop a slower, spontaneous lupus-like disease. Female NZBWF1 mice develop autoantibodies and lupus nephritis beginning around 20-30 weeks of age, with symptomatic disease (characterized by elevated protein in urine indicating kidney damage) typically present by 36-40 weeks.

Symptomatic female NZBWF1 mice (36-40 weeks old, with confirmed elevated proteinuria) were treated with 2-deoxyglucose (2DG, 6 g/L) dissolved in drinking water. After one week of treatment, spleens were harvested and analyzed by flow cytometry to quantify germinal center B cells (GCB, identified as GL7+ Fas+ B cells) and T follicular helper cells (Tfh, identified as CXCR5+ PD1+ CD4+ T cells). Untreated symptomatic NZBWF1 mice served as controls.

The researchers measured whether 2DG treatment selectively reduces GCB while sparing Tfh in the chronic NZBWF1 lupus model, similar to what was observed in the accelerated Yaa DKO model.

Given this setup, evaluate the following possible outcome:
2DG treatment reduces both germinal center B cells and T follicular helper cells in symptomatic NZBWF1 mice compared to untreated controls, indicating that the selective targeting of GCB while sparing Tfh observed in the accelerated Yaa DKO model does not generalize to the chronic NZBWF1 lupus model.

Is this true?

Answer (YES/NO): NO